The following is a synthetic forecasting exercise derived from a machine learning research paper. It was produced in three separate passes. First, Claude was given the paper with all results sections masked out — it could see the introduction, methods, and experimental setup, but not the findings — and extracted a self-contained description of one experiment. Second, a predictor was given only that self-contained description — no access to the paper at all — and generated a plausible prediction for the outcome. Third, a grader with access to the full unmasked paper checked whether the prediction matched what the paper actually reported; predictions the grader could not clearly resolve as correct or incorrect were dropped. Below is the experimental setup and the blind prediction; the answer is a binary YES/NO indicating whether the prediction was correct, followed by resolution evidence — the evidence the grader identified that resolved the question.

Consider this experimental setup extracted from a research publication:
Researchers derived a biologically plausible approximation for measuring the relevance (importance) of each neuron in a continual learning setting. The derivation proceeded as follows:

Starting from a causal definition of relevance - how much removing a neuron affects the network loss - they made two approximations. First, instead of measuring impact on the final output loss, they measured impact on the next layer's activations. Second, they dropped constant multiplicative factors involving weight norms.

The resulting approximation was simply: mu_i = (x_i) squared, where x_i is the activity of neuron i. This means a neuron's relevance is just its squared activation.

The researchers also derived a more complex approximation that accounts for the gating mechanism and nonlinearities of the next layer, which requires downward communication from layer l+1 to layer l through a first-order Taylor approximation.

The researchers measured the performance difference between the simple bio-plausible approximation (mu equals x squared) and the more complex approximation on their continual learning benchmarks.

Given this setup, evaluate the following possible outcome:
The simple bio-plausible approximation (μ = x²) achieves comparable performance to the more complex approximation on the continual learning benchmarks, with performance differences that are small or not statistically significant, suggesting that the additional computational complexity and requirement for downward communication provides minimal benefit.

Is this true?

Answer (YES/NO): YES